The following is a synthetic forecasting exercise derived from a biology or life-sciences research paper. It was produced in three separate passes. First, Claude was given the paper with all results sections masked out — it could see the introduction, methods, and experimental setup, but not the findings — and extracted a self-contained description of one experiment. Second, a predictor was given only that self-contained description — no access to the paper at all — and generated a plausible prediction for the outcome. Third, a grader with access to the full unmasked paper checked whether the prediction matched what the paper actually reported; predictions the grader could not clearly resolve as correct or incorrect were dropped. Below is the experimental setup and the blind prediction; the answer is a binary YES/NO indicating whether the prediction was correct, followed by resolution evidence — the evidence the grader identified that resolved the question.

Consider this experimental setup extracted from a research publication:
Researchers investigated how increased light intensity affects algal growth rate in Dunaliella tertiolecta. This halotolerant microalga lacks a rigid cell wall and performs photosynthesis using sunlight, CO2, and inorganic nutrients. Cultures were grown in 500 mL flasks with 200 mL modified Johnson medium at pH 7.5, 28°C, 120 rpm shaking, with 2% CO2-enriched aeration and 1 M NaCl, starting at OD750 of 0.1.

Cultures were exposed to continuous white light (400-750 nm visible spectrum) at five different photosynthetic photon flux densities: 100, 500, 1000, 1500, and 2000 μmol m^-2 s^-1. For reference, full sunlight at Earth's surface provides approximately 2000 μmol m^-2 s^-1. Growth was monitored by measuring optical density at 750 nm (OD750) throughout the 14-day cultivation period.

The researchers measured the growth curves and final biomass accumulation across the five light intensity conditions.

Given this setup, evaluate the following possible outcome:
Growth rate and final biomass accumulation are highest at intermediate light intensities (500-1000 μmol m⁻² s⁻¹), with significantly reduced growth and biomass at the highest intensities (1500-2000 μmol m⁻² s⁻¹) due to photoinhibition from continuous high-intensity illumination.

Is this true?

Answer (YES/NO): NO